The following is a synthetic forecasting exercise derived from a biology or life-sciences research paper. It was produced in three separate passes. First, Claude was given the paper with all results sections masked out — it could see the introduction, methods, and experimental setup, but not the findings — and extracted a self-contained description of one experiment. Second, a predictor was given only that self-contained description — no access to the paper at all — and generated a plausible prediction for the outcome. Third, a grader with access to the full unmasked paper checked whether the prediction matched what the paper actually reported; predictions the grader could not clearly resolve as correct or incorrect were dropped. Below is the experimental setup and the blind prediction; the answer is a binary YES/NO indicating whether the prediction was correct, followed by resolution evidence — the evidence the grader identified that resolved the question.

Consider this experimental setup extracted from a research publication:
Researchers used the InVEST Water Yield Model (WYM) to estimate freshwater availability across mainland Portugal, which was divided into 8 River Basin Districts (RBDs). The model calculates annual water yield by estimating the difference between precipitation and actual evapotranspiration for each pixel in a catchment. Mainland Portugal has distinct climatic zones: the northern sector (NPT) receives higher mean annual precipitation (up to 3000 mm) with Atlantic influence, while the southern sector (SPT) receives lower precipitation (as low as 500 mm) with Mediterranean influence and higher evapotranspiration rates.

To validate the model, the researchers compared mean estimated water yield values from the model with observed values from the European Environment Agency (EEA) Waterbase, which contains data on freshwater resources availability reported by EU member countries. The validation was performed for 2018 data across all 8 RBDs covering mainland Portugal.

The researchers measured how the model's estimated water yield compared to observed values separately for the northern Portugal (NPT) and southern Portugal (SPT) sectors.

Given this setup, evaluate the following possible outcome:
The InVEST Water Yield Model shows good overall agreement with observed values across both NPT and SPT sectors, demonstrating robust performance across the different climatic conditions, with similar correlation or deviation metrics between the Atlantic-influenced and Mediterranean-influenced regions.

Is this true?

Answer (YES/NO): NO